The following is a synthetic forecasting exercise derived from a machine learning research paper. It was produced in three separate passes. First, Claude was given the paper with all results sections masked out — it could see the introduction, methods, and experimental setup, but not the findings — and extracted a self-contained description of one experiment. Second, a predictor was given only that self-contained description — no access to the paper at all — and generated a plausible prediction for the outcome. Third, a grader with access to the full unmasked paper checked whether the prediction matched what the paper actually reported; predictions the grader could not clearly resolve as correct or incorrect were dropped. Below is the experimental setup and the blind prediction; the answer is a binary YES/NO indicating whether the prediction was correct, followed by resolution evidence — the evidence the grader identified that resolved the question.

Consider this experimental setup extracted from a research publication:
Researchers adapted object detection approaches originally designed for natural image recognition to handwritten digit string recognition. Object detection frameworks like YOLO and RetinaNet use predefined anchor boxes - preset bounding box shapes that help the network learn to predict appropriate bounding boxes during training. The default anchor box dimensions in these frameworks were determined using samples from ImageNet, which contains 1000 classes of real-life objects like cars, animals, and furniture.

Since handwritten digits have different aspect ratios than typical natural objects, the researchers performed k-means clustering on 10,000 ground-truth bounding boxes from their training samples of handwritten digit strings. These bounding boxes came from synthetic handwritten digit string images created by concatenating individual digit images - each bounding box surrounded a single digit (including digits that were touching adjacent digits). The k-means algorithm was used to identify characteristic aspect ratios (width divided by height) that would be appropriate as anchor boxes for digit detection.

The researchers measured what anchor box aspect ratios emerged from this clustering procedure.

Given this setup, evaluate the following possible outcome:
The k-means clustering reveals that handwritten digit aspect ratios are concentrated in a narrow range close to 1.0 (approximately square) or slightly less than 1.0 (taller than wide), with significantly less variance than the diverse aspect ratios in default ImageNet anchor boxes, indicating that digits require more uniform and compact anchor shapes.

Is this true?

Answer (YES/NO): NO